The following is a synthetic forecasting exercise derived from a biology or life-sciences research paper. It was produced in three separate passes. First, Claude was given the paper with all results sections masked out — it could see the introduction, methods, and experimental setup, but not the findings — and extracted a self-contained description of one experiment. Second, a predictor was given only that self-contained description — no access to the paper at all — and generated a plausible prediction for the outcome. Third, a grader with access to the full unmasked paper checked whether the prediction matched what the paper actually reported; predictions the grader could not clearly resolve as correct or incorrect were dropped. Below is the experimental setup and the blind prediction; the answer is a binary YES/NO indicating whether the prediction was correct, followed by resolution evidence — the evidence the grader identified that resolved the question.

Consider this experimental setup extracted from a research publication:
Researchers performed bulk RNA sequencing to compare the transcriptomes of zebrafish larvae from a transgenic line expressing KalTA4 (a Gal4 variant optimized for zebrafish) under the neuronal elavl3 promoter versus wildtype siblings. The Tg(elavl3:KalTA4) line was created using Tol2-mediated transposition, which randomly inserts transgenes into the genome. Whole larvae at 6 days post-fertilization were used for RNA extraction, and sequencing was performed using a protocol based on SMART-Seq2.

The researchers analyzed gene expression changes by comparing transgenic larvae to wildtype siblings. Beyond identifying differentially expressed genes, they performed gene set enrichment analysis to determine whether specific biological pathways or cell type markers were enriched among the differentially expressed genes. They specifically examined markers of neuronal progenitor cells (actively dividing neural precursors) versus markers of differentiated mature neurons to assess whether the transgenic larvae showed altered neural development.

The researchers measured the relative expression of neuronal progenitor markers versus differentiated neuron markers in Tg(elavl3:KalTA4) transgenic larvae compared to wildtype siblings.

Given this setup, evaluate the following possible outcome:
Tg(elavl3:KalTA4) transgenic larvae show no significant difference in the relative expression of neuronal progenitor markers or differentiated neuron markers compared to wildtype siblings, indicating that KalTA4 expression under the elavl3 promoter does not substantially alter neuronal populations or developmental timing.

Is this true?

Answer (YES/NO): NO